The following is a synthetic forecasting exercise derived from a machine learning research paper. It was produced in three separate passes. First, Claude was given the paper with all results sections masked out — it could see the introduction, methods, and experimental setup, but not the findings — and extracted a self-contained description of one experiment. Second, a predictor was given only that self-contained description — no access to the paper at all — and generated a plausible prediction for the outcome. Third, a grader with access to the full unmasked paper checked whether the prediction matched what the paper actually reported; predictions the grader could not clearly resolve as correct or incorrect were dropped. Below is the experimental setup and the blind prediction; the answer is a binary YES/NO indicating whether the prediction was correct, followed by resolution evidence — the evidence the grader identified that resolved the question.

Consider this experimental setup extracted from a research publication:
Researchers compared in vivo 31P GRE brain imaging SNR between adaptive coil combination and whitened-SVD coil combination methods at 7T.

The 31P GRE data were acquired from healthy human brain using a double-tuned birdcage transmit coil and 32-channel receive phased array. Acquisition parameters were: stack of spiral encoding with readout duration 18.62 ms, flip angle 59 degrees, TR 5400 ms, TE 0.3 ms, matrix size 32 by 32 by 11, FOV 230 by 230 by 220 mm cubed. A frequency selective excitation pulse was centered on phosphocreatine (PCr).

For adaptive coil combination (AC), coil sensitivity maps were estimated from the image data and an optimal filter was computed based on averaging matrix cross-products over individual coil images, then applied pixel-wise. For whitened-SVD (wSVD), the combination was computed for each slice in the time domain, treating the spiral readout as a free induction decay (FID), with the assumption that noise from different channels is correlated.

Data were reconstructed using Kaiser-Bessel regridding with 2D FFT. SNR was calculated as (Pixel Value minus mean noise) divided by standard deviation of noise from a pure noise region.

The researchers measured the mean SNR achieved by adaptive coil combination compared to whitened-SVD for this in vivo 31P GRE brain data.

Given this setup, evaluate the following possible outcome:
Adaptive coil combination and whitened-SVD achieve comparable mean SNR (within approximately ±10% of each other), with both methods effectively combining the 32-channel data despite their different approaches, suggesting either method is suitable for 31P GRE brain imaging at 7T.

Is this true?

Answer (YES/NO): NO